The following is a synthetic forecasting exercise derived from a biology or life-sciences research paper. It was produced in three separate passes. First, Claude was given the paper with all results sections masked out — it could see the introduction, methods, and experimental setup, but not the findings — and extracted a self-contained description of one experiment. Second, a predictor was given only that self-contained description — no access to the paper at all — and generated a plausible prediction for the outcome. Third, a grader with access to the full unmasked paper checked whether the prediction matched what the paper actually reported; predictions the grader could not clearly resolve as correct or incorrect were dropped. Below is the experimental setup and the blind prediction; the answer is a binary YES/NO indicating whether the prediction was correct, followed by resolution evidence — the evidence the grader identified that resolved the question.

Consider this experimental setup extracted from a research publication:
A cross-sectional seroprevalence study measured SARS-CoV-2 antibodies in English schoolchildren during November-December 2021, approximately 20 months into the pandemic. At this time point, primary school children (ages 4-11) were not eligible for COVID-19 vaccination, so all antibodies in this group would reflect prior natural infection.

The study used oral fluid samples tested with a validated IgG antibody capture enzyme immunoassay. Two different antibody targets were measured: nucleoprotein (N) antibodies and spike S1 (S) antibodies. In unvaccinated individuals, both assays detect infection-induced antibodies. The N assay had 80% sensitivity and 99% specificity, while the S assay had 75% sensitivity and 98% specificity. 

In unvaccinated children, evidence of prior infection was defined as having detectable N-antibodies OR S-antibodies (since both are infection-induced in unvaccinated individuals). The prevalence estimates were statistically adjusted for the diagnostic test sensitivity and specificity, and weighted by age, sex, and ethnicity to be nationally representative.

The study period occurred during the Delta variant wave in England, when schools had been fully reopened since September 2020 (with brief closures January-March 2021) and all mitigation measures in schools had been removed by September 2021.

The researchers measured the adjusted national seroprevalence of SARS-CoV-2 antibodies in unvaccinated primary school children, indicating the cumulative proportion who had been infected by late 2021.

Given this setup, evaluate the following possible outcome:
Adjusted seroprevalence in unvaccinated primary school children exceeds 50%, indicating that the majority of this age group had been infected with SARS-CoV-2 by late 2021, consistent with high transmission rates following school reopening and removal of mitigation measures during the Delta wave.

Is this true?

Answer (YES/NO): NO